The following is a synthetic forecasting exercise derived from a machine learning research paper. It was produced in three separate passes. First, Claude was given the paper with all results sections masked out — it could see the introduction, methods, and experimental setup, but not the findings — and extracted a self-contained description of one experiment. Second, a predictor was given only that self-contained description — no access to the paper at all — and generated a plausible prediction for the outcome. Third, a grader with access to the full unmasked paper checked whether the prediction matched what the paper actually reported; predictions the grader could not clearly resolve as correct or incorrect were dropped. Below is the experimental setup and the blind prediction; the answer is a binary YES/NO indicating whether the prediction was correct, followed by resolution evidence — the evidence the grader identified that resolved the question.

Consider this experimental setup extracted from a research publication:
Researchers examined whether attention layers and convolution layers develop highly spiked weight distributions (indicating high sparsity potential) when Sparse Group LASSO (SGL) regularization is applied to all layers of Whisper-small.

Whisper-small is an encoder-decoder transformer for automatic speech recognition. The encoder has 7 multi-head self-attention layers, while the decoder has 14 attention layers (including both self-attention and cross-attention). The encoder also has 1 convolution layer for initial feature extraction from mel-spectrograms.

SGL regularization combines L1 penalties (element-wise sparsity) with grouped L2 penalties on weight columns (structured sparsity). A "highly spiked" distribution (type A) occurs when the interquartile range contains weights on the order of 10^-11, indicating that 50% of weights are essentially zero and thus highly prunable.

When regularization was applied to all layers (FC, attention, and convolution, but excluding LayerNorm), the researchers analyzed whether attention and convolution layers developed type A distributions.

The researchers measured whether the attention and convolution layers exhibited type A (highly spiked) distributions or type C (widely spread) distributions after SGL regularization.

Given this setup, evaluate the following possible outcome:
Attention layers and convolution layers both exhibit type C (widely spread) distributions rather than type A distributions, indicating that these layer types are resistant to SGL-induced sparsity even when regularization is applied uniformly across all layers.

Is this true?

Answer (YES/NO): NO